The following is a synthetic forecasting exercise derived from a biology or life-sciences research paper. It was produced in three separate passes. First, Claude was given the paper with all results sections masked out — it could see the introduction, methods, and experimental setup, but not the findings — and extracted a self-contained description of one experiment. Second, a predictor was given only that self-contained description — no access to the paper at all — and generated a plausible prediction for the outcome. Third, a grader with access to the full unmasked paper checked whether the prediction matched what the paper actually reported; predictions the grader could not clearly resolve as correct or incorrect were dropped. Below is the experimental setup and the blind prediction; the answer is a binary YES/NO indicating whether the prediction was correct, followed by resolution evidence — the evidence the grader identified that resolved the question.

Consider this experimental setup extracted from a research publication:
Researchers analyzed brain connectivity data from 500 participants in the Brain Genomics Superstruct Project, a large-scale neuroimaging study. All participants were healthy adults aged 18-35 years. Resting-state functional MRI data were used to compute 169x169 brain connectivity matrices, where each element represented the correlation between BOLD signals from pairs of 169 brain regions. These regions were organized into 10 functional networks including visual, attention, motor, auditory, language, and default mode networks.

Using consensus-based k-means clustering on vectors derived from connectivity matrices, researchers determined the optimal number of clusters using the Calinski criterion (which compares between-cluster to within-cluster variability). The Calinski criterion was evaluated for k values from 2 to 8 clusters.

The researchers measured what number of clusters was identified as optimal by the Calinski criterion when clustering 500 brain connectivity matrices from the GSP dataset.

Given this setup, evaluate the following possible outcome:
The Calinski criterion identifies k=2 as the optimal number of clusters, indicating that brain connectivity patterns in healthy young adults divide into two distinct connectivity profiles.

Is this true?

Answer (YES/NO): YES